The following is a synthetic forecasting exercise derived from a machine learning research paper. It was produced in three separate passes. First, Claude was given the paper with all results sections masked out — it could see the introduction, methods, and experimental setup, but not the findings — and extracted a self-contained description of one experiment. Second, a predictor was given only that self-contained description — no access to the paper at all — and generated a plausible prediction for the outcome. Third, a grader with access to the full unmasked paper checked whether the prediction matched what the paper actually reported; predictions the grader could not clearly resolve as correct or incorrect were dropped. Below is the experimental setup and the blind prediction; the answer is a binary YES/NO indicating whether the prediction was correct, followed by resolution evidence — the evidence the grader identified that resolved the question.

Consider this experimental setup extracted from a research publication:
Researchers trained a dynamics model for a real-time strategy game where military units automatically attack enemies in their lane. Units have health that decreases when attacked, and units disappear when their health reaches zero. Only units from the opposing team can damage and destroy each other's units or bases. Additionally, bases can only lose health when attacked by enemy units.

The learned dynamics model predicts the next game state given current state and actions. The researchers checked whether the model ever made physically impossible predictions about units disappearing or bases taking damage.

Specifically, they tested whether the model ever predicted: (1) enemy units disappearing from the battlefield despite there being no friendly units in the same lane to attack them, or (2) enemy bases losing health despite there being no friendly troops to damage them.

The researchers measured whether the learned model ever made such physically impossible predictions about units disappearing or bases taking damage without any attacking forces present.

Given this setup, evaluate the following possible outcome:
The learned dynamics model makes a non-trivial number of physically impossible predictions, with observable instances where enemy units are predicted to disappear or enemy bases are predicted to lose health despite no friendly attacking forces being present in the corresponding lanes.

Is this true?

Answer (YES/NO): YES